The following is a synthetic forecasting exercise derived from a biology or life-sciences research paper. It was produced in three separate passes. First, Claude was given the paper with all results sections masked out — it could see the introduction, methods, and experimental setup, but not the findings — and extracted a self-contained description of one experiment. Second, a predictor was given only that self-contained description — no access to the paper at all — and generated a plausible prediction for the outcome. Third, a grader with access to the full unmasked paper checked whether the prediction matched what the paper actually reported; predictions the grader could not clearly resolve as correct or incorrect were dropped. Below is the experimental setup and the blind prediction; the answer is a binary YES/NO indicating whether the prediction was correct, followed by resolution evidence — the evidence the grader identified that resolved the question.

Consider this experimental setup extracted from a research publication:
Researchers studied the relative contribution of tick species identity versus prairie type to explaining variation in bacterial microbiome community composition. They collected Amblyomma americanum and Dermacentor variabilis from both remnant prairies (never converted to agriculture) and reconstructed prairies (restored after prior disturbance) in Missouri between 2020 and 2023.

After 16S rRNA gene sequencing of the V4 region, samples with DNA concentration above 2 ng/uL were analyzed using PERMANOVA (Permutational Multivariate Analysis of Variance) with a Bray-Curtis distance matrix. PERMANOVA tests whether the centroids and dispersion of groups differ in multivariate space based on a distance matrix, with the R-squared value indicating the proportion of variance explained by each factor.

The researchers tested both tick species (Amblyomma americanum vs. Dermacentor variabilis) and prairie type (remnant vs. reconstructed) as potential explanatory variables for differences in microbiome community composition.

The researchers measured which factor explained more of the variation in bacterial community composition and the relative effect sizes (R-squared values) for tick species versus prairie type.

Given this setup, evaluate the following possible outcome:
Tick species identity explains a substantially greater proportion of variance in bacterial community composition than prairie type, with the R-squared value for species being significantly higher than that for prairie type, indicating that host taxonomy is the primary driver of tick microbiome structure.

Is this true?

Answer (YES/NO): YES